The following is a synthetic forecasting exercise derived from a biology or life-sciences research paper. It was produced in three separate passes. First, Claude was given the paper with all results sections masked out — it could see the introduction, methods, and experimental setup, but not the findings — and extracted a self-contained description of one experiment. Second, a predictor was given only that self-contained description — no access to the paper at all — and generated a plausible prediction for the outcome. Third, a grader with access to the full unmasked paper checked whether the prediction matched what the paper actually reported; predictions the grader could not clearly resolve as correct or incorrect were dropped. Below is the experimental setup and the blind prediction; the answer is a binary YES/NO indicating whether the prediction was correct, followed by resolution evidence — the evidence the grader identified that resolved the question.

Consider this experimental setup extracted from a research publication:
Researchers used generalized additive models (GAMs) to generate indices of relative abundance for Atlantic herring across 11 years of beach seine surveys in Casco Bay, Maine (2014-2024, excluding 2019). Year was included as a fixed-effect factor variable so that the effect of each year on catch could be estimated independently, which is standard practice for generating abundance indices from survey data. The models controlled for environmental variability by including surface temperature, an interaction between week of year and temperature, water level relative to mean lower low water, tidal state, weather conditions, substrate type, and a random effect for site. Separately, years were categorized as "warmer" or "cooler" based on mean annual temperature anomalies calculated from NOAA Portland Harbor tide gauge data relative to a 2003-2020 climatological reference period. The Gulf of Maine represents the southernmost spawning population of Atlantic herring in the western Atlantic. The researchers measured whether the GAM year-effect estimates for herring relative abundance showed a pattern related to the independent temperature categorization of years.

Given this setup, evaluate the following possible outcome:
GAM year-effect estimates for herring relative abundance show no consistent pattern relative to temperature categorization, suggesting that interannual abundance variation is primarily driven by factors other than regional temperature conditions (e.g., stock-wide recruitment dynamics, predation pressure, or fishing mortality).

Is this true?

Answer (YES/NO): YES